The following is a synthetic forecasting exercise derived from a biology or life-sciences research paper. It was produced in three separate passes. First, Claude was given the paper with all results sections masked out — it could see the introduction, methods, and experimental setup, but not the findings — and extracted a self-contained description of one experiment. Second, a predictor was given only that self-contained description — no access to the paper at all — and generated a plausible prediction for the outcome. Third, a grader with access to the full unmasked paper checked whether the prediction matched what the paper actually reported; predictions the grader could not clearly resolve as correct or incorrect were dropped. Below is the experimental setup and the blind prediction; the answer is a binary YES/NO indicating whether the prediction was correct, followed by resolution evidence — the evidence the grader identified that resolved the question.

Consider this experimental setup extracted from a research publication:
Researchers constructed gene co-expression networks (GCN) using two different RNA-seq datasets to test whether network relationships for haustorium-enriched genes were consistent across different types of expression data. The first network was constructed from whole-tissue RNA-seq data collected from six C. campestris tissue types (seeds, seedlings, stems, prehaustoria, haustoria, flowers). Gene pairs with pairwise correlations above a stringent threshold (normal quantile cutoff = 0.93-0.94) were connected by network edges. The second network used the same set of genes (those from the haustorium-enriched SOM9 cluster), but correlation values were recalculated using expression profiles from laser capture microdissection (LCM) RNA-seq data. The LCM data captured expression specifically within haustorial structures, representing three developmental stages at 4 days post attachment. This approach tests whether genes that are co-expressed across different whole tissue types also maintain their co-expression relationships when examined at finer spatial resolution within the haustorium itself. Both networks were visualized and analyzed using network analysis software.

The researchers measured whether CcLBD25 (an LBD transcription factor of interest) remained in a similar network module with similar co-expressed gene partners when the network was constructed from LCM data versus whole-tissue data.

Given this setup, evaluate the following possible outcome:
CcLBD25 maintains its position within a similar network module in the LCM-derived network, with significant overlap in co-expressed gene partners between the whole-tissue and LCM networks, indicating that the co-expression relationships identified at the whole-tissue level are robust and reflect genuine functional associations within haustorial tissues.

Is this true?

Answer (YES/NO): YES